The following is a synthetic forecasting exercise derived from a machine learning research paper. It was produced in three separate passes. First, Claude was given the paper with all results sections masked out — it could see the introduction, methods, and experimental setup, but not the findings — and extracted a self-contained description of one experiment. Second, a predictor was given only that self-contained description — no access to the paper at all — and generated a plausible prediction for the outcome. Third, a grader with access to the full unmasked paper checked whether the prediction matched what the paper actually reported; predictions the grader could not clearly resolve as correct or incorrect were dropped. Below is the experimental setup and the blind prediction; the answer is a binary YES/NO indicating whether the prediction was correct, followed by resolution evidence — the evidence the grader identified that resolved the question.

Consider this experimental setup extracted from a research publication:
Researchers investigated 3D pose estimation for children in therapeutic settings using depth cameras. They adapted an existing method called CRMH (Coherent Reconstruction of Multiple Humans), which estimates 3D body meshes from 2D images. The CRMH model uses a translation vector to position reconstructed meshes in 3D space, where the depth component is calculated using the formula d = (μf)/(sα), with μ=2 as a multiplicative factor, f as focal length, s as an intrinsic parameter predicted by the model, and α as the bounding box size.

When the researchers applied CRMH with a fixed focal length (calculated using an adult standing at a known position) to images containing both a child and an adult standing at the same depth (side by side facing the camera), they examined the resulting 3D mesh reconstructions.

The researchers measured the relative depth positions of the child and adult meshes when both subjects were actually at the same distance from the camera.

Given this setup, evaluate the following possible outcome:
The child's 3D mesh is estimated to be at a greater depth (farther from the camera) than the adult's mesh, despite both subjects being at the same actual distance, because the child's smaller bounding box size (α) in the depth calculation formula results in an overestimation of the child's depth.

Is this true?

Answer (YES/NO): YES